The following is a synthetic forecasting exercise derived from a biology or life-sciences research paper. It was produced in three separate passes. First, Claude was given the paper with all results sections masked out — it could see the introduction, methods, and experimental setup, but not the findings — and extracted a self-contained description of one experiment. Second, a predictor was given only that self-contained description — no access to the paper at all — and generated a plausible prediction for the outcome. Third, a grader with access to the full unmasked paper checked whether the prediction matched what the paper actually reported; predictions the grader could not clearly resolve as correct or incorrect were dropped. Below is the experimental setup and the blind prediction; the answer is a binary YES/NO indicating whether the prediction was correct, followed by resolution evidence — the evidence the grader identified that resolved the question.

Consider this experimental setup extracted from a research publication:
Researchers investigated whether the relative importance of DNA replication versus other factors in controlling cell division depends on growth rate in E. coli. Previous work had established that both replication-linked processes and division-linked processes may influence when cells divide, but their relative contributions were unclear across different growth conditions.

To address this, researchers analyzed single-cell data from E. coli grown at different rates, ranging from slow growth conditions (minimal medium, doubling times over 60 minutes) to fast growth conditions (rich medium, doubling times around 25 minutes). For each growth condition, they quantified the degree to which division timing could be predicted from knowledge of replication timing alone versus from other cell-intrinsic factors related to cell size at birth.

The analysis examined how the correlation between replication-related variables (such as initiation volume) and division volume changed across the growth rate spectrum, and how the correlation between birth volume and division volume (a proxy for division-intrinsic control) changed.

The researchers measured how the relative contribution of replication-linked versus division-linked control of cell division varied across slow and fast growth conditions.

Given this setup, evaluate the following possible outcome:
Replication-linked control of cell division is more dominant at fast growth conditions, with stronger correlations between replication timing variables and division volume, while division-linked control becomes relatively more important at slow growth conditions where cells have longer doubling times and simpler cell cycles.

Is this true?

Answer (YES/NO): NO